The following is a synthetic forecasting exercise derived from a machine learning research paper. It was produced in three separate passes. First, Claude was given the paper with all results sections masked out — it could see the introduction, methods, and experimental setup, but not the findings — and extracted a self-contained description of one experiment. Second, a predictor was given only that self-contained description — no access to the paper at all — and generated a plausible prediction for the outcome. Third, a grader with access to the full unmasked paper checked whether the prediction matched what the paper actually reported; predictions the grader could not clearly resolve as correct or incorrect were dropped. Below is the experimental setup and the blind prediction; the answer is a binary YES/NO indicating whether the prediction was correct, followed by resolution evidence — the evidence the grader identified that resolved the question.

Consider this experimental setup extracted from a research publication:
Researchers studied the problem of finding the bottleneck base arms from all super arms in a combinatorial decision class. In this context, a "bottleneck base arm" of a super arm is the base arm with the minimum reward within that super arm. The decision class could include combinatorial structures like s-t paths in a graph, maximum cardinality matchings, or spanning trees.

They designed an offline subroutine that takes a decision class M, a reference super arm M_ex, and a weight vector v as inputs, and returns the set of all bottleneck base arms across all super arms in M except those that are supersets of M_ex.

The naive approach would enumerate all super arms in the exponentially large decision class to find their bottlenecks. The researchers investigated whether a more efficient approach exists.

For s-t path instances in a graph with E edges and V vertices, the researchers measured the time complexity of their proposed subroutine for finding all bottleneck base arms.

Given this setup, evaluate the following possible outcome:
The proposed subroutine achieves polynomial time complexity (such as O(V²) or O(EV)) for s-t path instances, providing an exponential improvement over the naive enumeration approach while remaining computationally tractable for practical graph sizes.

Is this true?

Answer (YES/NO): NO